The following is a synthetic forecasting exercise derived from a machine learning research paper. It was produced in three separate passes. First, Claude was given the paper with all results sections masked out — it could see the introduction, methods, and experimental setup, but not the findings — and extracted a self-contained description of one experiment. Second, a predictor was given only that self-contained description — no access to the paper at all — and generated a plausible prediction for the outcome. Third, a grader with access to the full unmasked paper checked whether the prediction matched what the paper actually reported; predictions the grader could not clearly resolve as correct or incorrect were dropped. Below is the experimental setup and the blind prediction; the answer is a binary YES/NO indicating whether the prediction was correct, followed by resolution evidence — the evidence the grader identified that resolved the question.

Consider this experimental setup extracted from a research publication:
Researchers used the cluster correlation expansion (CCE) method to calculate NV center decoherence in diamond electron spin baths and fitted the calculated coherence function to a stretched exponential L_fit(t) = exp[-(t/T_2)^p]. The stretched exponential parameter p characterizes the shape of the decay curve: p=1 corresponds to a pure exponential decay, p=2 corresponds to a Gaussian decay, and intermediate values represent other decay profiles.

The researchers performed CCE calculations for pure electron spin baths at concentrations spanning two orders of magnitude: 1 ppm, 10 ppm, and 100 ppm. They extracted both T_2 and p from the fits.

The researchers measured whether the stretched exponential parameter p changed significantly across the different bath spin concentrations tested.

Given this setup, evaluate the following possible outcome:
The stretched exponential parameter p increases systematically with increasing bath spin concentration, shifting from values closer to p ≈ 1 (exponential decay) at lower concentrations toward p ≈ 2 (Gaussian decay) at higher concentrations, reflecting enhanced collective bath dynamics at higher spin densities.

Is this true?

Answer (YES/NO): NO